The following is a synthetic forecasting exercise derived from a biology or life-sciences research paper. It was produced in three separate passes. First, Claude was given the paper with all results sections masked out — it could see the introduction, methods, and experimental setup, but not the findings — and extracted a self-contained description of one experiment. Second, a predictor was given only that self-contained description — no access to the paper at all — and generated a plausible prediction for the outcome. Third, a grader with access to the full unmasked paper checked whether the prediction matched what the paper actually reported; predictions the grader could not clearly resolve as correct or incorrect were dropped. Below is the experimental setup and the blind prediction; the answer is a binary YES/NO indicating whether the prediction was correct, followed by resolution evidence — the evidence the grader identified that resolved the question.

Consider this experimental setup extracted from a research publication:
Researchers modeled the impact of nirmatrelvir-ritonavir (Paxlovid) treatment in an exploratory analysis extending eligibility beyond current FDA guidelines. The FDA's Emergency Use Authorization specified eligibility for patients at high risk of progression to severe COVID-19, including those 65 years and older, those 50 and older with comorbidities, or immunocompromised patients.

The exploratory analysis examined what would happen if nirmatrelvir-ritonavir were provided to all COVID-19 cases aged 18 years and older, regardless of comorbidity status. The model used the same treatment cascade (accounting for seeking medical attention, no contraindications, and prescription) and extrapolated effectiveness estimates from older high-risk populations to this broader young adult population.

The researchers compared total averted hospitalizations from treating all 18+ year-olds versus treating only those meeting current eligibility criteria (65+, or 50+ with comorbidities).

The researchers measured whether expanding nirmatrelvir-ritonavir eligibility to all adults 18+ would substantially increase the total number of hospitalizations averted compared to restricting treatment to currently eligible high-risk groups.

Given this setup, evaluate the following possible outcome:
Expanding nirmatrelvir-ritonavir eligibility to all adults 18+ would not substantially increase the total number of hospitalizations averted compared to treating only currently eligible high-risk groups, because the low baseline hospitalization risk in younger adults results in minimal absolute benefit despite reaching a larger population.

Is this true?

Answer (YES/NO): YES